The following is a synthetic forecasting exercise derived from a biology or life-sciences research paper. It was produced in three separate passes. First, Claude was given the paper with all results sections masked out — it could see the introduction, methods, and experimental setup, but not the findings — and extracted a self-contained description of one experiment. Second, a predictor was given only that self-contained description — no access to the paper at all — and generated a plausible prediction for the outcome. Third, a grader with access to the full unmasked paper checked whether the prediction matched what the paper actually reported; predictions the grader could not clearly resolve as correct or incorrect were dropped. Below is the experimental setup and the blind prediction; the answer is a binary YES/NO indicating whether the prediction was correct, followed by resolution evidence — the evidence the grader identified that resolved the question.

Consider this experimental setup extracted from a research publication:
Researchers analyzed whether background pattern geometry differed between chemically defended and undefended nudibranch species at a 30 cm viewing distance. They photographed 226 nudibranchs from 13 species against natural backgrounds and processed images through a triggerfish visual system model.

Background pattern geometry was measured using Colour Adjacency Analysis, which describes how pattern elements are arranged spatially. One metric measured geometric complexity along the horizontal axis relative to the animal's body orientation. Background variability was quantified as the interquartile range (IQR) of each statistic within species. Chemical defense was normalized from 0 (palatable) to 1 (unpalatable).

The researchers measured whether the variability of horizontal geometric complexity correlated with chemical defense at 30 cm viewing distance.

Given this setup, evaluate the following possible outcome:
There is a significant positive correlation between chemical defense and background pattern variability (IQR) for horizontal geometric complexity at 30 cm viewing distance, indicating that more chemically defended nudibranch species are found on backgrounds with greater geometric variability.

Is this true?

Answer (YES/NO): NO